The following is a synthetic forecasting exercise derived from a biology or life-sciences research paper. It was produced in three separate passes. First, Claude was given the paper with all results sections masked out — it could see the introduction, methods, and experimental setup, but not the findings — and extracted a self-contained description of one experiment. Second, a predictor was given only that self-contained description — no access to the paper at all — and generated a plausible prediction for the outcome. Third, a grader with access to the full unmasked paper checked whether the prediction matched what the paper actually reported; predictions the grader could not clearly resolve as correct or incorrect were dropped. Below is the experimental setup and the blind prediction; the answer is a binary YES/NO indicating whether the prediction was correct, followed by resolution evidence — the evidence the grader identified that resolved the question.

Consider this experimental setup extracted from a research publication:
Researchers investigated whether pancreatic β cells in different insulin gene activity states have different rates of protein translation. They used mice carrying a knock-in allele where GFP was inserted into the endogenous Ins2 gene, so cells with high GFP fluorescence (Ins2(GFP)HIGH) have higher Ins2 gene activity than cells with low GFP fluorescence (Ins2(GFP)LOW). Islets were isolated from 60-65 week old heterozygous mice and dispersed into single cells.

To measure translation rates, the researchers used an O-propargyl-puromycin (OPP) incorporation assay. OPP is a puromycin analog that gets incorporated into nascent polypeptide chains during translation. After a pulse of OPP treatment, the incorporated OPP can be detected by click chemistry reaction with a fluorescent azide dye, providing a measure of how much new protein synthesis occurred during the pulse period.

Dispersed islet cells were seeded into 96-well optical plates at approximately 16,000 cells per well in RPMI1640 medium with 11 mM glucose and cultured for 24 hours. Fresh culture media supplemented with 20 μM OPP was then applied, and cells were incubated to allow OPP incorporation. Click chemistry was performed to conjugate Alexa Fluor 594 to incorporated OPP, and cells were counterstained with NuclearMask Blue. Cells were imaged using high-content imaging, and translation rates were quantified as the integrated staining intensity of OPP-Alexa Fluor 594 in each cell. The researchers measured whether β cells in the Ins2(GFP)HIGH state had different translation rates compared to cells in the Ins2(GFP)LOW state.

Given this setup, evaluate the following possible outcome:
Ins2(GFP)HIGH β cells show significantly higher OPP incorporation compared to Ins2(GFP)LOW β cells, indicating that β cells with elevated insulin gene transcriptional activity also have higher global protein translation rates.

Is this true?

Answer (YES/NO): YES